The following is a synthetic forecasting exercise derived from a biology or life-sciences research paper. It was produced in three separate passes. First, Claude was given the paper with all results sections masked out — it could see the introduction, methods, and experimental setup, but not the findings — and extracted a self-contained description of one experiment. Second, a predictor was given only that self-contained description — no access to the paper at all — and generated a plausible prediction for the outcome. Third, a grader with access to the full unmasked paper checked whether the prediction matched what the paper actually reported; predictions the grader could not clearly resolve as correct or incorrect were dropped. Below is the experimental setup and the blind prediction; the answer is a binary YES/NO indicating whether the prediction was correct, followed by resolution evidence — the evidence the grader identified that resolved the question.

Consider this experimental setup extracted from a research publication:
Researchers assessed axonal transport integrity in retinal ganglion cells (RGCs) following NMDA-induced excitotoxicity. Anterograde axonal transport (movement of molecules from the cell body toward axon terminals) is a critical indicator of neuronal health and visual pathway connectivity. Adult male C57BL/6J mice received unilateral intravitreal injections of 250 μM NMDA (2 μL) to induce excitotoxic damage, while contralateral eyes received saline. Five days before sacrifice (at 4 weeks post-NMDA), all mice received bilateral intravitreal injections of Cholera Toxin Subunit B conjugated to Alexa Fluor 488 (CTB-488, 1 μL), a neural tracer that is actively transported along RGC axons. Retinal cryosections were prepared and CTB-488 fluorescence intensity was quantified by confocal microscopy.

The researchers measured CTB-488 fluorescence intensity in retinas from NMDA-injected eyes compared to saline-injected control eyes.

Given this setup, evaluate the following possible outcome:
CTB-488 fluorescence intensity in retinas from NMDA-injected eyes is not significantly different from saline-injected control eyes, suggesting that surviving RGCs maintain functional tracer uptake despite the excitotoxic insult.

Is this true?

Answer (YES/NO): NO